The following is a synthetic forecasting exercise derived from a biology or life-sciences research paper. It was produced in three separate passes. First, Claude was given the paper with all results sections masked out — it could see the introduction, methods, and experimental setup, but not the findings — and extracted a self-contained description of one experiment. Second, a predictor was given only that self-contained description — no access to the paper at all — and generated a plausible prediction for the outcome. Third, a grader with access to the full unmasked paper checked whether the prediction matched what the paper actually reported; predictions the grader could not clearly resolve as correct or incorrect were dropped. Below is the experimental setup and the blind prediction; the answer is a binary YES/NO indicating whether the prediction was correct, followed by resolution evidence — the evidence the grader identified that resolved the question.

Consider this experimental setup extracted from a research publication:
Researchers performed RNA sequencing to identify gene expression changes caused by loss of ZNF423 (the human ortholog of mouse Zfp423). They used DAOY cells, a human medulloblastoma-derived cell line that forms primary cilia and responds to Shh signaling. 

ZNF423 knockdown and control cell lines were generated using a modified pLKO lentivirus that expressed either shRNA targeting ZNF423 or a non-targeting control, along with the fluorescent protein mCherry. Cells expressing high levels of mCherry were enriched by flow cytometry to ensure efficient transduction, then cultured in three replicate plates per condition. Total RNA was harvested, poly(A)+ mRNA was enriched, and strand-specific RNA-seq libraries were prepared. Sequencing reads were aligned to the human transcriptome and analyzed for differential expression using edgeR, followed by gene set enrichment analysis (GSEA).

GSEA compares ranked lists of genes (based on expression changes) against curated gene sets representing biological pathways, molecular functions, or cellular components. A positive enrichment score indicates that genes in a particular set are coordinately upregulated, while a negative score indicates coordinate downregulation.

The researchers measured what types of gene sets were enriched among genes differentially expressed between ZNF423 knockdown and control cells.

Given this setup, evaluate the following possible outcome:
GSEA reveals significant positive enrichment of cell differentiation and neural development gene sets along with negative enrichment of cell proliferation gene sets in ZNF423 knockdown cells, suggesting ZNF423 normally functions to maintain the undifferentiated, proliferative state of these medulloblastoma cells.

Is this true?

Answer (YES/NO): NO